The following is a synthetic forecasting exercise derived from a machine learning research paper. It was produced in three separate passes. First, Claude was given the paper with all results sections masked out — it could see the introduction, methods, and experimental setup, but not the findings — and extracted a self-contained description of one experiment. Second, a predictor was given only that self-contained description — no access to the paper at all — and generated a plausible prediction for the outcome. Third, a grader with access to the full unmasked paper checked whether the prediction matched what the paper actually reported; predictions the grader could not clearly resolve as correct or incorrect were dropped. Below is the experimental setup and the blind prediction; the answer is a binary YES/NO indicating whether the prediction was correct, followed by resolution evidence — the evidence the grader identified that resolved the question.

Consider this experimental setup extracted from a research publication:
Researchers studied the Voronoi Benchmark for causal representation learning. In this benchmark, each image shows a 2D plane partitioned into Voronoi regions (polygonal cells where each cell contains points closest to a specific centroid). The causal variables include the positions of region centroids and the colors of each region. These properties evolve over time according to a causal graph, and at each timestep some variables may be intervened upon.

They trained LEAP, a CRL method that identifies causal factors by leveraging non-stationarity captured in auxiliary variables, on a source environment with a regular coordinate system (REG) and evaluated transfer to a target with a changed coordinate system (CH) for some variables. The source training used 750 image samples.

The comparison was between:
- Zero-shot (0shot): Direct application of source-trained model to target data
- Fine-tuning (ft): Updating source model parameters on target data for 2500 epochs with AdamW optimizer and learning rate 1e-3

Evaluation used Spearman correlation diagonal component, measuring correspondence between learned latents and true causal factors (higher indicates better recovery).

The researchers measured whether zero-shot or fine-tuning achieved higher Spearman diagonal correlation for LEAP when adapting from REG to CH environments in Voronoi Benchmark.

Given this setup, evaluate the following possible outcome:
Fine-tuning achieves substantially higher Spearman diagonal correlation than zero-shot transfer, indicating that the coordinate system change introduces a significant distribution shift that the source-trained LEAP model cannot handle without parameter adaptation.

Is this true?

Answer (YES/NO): NO